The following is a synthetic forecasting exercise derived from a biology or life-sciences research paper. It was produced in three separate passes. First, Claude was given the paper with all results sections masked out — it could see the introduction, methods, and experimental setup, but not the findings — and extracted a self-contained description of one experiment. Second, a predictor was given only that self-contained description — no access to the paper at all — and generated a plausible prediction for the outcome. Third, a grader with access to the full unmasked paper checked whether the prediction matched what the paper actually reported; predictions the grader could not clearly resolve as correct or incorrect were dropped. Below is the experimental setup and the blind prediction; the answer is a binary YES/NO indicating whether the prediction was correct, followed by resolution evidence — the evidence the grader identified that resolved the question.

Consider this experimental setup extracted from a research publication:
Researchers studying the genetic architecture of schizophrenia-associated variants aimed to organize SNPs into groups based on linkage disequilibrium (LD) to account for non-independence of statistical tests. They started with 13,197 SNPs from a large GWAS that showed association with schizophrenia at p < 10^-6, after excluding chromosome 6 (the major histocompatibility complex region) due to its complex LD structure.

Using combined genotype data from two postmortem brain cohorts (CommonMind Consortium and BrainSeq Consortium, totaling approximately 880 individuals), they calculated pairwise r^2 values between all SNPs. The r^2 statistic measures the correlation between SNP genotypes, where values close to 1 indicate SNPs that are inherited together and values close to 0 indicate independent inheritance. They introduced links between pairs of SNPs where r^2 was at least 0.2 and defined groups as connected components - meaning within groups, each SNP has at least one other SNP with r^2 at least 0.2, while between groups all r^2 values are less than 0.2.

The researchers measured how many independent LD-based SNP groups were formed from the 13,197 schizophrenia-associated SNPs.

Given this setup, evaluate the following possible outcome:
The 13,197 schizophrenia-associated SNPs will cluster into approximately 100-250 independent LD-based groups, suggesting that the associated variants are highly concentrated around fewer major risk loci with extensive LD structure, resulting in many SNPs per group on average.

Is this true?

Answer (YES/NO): YES